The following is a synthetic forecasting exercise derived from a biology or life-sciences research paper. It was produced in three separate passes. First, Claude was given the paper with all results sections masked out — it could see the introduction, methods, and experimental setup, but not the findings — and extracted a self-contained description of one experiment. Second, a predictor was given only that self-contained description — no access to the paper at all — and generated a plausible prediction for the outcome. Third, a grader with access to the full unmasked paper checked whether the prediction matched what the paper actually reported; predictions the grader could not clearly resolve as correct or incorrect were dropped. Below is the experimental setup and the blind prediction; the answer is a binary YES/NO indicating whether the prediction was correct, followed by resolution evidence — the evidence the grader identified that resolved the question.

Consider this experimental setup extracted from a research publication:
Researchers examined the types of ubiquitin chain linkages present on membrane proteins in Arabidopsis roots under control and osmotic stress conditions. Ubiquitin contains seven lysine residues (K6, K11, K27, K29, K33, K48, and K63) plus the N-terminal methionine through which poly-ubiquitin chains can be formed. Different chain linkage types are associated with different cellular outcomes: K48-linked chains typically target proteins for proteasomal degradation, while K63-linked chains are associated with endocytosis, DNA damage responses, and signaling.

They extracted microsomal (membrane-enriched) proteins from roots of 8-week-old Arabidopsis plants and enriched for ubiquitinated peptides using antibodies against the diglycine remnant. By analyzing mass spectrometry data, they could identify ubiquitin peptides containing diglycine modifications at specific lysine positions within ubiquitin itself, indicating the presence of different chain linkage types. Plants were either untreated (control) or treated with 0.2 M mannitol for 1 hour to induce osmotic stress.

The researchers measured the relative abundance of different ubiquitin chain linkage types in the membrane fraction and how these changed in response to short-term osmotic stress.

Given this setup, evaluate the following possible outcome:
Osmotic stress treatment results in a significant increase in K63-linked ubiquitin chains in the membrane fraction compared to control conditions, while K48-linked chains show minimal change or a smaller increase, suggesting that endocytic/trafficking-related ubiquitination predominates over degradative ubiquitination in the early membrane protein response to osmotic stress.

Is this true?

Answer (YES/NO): NO